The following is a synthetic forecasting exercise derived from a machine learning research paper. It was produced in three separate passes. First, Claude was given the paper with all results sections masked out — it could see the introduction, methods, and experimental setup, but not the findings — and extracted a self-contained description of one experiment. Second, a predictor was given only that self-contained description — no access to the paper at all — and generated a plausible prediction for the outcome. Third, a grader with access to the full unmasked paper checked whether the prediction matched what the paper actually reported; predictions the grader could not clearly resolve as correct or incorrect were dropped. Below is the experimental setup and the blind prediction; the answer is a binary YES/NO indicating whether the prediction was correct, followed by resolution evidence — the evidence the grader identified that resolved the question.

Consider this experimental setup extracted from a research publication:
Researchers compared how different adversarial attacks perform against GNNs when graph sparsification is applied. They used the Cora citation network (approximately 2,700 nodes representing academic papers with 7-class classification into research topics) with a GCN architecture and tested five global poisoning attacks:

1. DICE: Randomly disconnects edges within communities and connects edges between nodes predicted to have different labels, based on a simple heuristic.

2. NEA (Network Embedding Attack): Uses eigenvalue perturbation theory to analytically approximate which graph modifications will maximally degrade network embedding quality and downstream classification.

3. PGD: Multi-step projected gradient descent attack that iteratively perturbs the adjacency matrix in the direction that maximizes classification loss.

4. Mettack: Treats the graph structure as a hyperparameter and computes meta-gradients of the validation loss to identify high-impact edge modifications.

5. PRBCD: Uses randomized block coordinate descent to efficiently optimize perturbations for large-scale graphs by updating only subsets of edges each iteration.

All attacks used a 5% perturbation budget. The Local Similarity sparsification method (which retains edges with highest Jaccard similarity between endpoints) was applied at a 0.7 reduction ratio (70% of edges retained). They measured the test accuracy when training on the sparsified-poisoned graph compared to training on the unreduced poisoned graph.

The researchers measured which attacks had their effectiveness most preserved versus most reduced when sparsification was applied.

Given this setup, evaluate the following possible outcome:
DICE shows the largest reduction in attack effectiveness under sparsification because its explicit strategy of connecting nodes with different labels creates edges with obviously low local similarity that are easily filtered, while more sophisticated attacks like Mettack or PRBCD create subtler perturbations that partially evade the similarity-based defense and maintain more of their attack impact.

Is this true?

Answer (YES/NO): NO